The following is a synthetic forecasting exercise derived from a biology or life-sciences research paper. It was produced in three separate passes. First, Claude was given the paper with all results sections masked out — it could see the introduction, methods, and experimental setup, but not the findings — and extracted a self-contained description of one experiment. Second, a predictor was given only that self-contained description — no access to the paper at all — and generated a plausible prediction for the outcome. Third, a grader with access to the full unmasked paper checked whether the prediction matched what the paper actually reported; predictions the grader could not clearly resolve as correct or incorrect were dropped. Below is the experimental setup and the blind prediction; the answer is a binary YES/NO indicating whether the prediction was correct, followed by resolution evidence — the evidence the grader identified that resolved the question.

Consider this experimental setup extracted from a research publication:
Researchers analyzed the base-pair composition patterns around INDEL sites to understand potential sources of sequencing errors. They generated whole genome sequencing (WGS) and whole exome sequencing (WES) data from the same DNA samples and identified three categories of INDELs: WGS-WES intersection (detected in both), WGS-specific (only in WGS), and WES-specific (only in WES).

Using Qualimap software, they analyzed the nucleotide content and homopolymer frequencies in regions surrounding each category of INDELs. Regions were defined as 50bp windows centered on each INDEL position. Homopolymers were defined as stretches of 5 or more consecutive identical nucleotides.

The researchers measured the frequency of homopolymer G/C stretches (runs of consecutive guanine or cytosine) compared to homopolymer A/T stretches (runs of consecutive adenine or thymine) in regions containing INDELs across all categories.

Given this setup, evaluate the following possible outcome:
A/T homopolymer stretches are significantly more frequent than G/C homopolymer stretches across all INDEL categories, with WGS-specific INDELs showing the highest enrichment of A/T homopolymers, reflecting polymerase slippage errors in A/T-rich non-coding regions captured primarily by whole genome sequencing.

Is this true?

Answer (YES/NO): NO